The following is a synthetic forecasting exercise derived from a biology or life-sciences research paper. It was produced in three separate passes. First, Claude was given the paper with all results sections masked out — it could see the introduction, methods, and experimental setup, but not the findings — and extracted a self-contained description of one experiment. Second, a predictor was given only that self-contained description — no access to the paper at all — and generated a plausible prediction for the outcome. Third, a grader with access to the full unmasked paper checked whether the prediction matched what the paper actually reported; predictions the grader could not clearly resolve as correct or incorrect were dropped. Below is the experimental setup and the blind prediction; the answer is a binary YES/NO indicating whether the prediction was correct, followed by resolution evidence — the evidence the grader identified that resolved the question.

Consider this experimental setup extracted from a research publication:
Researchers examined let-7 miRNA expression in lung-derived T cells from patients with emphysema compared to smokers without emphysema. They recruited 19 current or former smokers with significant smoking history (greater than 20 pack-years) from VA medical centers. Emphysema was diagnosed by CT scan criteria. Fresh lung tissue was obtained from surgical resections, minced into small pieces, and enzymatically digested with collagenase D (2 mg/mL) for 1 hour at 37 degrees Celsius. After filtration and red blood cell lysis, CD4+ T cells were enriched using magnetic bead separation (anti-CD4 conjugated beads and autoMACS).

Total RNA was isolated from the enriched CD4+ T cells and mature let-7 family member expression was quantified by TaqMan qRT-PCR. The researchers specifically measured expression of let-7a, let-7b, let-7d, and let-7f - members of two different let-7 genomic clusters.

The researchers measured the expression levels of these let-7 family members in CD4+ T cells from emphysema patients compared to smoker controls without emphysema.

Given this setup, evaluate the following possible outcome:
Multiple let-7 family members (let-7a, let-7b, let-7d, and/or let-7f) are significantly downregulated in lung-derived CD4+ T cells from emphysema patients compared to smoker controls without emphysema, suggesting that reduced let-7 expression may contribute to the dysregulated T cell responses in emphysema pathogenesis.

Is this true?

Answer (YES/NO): YES